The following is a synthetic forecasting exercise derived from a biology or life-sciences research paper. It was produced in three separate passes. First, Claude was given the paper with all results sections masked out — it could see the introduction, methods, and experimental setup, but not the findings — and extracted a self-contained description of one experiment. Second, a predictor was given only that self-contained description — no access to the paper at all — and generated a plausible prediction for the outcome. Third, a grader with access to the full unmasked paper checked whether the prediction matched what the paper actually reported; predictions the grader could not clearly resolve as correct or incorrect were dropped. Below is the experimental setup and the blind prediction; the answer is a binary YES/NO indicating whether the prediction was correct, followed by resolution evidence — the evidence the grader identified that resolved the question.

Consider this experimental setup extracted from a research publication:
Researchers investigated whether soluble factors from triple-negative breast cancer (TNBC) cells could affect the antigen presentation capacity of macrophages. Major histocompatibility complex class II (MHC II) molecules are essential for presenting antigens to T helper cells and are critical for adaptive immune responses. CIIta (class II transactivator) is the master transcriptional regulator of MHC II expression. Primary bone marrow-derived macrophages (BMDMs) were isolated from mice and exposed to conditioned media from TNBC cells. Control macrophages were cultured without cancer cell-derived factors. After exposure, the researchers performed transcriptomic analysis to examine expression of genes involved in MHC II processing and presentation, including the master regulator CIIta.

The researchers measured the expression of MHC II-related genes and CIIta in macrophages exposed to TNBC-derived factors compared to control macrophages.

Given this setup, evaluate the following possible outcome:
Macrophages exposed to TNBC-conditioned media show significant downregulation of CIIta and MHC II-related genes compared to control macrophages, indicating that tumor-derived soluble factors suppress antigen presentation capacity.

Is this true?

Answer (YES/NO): YES